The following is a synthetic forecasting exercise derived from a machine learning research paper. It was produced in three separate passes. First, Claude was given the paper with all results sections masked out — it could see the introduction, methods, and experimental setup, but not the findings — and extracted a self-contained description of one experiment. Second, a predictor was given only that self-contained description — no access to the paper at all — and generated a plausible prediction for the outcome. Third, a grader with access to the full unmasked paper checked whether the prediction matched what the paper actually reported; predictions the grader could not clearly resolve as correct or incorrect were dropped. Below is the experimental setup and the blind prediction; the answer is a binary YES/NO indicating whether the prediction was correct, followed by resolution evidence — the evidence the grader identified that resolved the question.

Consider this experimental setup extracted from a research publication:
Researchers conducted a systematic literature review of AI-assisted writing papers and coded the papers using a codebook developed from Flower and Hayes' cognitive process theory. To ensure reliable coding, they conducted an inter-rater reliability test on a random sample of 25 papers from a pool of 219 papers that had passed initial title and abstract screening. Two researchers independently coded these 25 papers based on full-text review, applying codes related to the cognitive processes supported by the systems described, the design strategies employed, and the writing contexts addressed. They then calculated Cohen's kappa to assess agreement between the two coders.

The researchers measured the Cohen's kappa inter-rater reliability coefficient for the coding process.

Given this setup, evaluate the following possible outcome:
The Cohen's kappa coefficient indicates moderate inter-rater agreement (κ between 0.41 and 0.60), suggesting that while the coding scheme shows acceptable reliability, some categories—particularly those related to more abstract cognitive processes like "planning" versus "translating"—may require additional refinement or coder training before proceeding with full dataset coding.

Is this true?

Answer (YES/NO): NO